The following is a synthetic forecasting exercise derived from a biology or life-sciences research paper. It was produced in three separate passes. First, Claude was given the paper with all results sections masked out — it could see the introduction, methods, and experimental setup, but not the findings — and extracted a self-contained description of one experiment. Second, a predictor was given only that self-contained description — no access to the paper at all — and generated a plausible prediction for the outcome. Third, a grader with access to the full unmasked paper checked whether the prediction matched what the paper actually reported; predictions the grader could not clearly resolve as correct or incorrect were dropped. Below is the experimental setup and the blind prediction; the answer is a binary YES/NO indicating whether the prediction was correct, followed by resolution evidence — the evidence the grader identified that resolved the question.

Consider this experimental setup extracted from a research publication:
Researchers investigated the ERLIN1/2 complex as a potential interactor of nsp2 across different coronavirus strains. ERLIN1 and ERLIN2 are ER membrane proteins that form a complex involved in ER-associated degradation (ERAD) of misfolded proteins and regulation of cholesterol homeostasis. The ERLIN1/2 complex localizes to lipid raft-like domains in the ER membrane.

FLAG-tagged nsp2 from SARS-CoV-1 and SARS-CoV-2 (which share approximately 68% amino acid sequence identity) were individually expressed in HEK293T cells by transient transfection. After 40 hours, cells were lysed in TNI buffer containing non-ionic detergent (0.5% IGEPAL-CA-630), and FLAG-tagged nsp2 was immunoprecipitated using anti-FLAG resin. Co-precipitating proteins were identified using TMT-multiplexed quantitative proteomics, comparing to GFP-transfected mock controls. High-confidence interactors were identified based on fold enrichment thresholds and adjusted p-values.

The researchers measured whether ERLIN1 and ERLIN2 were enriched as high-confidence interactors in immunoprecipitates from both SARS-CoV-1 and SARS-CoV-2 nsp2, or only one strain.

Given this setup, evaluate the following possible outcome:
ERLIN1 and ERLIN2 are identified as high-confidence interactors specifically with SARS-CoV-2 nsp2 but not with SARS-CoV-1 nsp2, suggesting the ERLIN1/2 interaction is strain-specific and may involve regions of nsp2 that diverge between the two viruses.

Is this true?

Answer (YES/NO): NO